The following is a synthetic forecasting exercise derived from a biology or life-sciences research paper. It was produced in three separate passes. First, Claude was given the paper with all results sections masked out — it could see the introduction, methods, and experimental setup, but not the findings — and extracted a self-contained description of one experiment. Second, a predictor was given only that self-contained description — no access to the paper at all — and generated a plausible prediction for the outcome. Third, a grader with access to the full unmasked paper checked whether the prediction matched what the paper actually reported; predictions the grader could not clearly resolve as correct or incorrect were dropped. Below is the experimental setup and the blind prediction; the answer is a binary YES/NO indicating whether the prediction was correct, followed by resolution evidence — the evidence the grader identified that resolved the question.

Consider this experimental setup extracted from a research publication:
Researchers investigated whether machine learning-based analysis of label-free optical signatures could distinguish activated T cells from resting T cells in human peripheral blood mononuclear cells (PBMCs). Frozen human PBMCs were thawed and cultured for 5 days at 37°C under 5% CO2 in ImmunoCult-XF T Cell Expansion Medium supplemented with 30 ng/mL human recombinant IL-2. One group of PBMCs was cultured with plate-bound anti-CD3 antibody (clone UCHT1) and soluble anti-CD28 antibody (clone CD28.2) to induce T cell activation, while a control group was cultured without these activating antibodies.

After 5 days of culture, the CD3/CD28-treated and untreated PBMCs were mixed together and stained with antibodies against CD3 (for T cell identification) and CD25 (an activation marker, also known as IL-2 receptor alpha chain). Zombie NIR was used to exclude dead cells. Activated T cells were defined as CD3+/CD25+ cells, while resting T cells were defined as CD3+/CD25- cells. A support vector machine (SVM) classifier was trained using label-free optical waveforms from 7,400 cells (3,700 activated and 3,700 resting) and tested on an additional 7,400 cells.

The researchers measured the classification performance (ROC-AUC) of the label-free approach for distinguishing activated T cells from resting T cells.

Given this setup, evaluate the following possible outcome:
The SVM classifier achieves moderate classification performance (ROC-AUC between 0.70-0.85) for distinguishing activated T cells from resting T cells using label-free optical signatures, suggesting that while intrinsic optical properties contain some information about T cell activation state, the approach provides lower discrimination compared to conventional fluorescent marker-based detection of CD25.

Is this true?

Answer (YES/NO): NO